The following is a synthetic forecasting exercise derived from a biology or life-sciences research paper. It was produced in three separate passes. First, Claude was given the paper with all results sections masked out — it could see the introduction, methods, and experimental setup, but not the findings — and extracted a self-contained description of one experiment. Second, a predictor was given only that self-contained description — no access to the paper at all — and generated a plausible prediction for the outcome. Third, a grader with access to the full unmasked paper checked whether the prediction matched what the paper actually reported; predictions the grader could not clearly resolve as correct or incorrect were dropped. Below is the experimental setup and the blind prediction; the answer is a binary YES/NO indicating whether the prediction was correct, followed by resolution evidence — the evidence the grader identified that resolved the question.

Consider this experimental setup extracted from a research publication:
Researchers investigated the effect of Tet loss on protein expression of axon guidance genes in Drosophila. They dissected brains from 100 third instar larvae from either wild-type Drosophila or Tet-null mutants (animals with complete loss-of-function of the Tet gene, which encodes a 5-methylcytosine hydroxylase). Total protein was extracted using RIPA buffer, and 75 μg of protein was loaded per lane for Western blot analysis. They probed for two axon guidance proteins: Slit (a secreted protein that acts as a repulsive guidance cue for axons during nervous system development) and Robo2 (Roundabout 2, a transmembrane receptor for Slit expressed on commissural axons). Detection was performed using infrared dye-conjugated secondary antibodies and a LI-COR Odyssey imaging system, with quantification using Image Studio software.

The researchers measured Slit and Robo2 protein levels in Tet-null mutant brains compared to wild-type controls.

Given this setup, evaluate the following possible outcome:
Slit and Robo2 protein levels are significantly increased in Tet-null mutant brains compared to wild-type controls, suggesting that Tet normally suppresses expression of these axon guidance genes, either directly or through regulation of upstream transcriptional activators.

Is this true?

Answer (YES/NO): NO